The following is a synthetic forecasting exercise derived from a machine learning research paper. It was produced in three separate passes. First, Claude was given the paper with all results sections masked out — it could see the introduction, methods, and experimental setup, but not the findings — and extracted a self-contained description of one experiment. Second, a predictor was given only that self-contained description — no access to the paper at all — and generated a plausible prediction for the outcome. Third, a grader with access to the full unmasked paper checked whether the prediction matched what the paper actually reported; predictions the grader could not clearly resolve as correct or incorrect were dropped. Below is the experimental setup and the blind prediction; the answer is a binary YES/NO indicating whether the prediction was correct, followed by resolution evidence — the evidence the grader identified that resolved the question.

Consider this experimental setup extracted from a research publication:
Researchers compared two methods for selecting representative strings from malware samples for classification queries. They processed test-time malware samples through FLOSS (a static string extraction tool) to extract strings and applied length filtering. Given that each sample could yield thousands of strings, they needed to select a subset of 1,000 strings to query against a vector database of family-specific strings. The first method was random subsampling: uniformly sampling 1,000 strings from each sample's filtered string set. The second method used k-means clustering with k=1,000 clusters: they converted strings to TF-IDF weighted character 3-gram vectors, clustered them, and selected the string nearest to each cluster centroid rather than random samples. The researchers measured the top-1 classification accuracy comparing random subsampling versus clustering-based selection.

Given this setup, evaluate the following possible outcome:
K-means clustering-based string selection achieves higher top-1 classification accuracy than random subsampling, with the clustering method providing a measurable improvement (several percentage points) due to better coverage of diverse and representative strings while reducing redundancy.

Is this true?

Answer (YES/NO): YES